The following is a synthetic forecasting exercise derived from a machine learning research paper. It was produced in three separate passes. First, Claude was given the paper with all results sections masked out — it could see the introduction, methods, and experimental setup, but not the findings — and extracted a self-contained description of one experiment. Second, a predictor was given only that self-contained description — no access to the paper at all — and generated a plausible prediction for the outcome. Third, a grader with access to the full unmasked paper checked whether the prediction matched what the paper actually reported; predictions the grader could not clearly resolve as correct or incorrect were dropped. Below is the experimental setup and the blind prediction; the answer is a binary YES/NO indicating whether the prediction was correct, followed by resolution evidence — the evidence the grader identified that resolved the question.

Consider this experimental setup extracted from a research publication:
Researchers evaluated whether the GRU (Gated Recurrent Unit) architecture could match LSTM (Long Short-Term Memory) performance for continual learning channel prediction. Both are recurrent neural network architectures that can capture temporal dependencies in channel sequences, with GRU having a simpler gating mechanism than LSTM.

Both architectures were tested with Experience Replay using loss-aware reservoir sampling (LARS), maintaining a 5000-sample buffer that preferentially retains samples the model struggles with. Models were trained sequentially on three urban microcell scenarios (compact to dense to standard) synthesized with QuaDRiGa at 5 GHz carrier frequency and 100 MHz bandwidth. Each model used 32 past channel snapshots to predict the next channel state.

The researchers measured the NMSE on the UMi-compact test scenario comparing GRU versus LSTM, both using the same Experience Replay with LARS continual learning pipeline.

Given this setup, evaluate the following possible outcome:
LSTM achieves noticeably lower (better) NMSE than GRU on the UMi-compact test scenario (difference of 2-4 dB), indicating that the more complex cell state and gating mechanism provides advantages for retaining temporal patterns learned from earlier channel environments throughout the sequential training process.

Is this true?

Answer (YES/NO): NO